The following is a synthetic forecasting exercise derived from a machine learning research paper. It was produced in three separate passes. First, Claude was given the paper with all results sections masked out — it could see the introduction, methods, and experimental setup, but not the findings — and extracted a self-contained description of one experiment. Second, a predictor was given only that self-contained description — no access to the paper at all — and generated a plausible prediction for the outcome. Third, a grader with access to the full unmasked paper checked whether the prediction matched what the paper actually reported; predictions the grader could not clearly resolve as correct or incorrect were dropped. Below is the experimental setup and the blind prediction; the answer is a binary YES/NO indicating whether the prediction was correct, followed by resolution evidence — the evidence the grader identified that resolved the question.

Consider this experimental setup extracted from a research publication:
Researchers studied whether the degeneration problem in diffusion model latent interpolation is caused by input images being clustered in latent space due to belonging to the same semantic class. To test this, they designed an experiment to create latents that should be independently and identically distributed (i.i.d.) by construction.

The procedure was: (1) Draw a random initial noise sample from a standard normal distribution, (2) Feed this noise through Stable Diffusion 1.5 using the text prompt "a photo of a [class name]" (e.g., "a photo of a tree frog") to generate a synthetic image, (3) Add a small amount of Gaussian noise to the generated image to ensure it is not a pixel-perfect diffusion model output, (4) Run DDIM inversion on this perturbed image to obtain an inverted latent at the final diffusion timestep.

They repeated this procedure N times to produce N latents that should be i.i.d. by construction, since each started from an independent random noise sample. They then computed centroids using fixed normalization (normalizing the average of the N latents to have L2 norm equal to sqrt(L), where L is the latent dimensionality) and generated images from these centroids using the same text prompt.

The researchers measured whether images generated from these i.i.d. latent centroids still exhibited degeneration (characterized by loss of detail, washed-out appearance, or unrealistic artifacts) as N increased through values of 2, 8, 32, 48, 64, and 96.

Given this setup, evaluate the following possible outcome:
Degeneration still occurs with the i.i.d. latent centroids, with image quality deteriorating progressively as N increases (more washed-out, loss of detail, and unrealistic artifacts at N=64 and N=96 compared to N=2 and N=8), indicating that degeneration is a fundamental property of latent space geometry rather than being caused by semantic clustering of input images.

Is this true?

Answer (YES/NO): YES